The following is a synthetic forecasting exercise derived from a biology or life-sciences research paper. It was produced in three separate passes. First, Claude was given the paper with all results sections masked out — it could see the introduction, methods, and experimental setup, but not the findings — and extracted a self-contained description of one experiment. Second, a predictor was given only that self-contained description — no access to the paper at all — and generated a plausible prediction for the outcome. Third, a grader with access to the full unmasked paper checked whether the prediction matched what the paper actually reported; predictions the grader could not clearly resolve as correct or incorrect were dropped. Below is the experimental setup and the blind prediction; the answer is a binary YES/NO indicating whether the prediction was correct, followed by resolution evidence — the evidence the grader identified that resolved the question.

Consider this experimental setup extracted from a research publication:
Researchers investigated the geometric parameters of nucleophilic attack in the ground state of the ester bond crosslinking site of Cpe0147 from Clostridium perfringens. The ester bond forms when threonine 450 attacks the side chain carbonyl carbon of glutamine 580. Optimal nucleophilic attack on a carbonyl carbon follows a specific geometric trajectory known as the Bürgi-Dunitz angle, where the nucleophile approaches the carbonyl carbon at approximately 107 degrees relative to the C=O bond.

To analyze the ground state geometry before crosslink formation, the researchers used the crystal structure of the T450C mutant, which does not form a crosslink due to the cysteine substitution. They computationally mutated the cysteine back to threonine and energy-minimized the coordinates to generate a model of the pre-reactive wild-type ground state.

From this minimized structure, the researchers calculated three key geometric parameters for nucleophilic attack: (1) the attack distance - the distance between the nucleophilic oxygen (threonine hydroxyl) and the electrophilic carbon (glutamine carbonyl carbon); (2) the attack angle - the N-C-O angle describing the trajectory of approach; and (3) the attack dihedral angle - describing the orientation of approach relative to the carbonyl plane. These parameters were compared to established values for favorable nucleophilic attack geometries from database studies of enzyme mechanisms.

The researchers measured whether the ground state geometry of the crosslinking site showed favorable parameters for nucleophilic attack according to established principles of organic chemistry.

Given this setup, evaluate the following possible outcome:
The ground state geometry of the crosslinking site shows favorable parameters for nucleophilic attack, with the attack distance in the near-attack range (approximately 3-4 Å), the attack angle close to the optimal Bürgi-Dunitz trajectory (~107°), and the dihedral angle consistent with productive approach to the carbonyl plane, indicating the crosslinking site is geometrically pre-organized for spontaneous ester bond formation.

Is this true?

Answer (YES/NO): NO